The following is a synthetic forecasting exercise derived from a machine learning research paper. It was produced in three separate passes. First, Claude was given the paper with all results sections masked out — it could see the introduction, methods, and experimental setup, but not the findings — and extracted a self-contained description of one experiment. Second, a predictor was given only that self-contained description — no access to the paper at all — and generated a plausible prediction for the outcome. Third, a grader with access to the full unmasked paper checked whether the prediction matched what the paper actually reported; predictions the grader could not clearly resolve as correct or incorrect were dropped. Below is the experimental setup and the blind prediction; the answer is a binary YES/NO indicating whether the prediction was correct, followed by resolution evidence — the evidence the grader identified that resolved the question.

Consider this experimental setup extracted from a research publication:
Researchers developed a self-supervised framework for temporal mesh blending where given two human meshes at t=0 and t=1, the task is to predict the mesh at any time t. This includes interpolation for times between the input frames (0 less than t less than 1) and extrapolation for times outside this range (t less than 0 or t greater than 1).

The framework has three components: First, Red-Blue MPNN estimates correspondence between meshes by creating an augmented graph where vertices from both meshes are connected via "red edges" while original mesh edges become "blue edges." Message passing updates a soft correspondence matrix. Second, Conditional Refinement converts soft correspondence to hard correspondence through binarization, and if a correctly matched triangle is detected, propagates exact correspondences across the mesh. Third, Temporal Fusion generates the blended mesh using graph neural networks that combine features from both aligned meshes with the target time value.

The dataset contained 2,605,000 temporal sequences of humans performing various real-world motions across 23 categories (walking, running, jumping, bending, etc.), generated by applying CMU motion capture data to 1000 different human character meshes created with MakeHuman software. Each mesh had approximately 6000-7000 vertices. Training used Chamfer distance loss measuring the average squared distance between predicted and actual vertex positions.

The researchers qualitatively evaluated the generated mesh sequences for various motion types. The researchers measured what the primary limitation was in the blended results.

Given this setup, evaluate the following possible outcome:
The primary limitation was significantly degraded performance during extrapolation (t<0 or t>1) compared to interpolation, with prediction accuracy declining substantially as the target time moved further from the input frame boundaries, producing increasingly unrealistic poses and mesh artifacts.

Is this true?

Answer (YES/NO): NO